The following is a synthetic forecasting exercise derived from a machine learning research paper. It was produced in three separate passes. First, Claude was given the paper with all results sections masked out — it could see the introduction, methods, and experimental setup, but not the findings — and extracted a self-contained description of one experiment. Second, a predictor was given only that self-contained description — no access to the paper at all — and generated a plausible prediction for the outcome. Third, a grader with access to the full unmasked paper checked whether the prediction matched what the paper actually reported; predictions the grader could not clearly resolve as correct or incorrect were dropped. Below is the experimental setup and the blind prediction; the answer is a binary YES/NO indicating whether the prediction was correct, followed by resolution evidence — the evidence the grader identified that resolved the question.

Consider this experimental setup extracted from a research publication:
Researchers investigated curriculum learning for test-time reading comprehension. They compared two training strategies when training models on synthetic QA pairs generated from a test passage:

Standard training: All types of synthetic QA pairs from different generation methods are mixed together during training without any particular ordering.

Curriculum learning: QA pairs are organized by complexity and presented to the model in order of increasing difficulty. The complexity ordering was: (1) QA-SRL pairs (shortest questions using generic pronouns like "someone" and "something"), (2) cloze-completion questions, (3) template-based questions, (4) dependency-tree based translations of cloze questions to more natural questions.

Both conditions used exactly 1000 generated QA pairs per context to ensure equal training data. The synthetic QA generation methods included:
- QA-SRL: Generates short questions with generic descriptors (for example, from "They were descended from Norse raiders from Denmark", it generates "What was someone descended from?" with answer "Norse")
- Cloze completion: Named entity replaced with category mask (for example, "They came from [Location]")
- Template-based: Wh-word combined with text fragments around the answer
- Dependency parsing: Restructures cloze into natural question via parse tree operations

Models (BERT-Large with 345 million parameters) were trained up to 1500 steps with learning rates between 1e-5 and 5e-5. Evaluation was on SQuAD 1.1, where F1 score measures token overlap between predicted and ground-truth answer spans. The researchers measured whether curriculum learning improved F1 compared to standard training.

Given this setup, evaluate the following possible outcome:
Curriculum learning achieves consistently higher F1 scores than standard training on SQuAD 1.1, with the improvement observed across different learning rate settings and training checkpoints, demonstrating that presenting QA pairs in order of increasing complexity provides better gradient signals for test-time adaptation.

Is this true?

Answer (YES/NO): NO